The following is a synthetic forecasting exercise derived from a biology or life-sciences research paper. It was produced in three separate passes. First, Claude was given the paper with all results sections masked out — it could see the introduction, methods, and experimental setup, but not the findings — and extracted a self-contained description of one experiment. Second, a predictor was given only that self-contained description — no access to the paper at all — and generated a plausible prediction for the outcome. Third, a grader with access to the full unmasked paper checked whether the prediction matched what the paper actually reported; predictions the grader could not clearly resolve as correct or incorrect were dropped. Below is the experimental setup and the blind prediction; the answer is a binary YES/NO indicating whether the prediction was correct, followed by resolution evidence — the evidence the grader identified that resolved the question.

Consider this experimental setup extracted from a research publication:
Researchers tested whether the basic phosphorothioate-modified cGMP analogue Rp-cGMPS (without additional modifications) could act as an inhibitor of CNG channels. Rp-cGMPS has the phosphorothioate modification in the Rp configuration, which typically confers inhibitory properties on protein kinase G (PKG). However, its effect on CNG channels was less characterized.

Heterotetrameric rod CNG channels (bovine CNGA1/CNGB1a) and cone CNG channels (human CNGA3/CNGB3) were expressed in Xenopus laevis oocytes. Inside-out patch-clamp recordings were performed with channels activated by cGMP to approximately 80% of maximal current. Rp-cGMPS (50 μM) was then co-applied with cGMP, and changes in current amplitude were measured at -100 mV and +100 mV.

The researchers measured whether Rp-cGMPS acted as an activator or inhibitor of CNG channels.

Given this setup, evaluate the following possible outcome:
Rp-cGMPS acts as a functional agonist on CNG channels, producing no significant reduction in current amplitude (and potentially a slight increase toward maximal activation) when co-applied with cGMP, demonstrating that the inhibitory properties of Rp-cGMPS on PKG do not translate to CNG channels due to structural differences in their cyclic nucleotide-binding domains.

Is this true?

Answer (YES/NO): YES